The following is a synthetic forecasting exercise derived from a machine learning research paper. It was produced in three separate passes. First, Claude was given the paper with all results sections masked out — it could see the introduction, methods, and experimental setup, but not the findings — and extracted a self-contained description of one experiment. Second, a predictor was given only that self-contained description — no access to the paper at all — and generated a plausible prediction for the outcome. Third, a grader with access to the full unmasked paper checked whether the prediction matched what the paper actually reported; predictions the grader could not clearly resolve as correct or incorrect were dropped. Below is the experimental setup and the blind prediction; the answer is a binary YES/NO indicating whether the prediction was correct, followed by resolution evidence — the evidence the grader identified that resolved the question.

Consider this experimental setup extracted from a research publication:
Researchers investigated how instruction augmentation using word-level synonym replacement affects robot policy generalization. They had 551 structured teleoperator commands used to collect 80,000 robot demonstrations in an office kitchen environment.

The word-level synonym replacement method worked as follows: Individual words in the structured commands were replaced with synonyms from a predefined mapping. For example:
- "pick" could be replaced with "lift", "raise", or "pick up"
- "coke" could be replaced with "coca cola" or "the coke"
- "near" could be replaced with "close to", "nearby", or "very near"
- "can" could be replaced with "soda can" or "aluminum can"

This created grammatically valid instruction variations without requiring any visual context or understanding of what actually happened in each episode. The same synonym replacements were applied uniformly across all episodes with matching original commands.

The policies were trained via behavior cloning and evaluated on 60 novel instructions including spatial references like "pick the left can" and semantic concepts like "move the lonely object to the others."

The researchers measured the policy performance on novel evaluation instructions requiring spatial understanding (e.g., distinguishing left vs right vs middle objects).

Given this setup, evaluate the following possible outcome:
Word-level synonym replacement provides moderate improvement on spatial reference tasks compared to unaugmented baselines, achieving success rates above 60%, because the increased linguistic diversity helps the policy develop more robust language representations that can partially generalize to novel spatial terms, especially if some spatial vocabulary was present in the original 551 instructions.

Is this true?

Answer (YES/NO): NO